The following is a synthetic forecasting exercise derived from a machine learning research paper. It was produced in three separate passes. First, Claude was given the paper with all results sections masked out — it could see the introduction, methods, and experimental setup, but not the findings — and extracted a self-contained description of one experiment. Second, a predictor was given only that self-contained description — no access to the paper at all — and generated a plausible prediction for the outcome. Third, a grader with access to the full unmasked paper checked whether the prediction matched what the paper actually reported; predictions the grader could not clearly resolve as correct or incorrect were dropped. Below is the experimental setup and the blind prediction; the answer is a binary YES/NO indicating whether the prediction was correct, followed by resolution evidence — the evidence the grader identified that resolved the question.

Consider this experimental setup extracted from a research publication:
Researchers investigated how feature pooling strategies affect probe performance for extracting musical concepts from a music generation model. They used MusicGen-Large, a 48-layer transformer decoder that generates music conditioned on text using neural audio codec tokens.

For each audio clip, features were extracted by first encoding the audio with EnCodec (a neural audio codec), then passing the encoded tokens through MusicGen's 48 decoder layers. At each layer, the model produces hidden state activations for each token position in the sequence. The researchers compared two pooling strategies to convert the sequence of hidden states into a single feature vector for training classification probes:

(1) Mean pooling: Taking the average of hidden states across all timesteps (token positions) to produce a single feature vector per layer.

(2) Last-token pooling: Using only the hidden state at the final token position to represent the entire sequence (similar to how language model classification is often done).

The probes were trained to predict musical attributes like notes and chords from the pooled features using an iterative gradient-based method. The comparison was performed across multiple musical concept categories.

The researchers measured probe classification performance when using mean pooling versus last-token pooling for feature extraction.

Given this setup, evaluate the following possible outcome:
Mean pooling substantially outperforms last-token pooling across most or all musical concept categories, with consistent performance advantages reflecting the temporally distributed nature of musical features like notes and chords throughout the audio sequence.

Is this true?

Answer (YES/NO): YES